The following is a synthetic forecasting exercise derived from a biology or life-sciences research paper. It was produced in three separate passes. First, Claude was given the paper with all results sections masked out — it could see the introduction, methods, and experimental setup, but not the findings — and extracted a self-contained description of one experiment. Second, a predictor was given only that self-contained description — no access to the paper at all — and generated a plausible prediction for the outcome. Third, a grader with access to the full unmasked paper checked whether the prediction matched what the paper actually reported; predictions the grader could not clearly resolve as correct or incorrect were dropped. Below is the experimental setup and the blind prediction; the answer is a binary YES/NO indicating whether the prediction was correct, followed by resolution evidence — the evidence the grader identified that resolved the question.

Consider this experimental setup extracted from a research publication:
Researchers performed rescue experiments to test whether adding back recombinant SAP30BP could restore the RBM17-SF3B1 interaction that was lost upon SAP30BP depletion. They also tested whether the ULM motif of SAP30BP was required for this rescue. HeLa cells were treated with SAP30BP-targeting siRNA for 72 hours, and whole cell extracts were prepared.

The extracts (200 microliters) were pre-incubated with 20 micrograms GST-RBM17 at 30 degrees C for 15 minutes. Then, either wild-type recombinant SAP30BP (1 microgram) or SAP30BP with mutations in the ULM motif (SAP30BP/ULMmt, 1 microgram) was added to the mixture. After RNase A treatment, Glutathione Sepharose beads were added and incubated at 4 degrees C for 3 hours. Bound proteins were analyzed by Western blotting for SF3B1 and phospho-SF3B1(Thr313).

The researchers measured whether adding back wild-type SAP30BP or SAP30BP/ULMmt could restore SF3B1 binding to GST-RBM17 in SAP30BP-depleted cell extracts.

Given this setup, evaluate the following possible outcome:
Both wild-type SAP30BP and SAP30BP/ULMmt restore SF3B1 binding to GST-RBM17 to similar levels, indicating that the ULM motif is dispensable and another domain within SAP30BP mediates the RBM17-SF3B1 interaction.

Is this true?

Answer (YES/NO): NO